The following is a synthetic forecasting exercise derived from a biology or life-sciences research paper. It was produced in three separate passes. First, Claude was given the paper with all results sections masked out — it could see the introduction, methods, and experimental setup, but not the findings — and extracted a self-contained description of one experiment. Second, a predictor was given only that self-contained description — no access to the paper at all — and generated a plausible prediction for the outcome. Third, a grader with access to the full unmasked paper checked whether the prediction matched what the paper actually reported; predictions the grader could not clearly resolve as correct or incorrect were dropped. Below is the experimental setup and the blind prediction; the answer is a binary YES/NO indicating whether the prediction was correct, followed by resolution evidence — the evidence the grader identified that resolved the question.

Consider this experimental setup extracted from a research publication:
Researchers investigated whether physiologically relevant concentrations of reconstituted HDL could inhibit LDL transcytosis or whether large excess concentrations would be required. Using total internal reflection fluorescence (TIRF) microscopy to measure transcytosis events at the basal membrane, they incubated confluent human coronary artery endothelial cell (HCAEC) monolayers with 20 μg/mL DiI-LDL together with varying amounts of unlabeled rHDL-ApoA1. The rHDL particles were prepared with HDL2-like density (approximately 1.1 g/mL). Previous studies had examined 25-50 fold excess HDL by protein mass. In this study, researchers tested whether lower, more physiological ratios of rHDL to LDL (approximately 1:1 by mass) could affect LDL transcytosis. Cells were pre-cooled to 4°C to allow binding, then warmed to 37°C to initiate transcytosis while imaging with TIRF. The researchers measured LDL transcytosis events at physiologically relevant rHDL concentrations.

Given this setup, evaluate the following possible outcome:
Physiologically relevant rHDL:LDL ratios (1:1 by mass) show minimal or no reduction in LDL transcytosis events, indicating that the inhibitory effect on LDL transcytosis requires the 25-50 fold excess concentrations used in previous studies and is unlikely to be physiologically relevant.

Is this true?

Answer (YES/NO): NO